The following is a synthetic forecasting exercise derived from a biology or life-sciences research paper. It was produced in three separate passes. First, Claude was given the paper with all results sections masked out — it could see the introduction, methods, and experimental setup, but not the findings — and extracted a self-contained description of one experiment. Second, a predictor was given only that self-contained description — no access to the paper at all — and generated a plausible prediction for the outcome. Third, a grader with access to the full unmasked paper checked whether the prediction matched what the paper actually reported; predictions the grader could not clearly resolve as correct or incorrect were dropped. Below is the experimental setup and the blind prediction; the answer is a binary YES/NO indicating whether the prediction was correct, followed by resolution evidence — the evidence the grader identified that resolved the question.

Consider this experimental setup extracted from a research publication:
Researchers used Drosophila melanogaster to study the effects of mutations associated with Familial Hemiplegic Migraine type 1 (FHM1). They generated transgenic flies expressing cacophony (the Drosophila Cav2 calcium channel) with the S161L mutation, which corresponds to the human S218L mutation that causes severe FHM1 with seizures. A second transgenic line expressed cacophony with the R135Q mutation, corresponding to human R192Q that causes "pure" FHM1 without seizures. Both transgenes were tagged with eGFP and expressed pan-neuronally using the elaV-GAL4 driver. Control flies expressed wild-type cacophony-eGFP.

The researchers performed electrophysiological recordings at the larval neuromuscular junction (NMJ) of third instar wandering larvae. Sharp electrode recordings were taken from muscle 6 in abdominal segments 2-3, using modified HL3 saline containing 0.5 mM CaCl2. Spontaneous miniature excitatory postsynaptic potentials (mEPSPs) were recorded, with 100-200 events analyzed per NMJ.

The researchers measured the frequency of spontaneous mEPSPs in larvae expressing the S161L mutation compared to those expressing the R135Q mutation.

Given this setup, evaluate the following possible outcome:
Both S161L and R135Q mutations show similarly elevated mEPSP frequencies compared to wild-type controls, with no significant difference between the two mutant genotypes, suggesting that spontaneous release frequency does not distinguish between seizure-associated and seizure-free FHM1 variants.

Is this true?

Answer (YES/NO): NO